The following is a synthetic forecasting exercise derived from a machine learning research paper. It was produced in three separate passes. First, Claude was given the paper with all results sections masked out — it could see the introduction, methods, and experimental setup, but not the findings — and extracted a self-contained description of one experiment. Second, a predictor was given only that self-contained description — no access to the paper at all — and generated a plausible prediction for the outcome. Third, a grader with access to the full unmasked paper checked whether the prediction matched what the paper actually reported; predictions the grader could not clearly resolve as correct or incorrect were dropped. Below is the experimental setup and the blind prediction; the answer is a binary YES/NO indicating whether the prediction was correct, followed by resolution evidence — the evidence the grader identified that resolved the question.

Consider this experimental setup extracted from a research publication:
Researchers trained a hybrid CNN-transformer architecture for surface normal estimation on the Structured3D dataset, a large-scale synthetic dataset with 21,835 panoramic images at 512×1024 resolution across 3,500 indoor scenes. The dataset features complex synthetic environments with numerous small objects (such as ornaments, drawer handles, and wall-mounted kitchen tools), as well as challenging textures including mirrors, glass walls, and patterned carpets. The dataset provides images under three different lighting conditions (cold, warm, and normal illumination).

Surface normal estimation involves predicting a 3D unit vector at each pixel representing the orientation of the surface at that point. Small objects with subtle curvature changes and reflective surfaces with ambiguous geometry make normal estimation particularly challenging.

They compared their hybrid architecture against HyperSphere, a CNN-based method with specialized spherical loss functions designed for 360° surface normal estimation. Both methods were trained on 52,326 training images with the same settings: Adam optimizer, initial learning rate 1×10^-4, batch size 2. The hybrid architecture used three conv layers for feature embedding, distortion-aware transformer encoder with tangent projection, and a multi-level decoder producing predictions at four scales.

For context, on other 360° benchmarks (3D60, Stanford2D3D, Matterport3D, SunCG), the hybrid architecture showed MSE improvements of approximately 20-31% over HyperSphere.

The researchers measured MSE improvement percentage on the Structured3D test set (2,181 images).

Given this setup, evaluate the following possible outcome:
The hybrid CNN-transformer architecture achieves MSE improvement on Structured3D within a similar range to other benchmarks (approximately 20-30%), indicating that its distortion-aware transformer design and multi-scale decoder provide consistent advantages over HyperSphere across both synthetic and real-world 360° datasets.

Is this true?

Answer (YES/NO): NO